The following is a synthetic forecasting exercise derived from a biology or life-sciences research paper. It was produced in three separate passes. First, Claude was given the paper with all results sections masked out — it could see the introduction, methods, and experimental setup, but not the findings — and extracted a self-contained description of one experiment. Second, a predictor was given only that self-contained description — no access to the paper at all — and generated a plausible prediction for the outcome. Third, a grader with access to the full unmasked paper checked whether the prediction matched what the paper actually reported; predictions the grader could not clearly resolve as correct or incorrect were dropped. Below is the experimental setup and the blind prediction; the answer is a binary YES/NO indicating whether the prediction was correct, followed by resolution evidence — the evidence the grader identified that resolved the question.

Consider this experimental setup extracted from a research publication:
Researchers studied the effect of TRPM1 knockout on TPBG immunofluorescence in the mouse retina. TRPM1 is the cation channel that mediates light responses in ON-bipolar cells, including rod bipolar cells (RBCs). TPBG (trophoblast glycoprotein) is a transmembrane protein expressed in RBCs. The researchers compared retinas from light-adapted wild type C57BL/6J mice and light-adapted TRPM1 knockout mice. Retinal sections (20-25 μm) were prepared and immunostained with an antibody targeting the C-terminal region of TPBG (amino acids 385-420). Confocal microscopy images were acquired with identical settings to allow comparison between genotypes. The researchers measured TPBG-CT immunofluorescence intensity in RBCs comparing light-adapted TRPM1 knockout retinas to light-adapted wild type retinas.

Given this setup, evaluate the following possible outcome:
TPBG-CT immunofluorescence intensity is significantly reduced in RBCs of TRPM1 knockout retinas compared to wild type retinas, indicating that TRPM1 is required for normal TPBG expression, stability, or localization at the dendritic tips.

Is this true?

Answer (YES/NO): NO